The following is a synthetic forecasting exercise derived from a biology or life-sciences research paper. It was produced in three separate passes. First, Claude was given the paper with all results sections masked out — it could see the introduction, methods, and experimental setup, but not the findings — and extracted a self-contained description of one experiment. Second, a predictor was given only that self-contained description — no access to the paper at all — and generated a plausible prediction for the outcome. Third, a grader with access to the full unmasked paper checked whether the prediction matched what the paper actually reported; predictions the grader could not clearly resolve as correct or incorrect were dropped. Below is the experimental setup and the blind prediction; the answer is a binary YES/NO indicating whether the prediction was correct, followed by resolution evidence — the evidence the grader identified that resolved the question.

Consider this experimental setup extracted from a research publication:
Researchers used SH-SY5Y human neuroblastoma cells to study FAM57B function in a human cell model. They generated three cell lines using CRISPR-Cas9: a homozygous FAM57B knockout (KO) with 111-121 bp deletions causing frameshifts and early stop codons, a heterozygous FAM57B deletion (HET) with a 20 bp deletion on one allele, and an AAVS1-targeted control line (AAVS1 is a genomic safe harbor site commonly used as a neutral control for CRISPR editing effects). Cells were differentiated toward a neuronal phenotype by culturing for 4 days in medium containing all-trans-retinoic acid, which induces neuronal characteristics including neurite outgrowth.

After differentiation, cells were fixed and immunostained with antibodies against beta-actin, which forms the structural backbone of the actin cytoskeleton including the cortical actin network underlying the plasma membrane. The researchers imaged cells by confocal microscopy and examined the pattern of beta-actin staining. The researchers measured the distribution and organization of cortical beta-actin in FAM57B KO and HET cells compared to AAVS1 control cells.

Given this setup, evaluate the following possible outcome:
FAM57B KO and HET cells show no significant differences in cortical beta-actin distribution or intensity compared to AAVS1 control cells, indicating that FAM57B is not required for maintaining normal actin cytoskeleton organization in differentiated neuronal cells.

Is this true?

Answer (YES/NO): NO